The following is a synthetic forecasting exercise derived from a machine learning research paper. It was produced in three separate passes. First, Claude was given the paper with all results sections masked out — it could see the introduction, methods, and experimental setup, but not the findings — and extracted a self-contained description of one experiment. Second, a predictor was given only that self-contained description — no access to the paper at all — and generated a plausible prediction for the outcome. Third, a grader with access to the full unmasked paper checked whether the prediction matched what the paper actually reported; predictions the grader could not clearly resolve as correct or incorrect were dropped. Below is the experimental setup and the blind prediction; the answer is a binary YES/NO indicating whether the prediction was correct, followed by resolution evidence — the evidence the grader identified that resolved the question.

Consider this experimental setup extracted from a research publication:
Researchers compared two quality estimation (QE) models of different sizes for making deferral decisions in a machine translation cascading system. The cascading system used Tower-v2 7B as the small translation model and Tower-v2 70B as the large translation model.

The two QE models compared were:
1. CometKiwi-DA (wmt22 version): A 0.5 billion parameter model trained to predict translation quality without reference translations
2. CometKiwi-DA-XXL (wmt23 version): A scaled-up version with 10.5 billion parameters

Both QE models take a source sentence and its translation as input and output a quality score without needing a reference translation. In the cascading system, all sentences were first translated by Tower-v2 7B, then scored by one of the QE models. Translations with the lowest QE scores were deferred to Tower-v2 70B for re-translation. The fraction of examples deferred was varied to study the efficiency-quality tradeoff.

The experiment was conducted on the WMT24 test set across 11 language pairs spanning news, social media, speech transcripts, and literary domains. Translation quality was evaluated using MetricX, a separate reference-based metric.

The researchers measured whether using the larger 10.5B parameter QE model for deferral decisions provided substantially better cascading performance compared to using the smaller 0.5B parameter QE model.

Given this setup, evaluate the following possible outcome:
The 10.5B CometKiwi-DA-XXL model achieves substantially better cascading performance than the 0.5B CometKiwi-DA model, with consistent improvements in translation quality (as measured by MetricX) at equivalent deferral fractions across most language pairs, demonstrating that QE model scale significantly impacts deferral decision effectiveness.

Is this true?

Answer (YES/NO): NO